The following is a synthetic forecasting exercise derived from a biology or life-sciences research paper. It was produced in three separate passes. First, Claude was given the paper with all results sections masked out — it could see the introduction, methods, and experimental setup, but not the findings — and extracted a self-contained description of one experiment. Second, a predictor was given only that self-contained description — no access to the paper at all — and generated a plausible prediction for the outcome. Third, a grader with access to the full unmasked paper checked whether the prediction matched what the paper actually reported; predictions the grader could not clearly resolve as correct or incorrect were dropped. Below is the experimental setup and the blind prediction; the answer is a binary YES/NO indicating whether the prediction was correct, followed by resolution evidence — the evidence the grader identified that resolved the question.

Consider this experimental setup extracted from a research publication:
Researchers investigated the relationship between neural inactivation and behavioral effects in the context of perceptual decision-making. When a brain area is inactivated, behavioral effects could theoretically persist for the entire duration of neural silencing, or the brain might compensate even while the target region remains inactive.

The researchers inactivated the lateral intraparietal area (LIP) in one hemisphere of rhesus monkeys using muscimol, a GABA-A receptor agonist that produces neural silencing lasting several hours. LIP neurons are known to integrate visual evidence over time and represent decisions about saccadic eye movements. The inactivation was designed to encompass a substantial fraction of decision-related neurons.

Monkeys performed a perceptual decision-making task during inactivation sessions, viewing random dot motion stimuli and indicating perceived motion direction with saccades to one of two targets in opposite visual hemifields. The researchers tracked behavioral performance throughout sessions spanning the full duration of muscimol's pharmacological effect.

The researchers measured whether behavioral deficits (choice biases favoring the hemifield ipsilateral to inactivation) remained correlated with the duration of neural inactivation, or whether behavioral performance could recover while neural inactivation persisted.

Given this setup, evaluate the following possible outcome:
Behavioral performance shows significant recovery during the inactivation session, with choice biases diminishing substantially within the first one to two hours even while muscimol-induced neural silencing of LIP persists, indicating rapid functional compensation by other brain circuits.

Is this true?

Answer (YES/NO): YES